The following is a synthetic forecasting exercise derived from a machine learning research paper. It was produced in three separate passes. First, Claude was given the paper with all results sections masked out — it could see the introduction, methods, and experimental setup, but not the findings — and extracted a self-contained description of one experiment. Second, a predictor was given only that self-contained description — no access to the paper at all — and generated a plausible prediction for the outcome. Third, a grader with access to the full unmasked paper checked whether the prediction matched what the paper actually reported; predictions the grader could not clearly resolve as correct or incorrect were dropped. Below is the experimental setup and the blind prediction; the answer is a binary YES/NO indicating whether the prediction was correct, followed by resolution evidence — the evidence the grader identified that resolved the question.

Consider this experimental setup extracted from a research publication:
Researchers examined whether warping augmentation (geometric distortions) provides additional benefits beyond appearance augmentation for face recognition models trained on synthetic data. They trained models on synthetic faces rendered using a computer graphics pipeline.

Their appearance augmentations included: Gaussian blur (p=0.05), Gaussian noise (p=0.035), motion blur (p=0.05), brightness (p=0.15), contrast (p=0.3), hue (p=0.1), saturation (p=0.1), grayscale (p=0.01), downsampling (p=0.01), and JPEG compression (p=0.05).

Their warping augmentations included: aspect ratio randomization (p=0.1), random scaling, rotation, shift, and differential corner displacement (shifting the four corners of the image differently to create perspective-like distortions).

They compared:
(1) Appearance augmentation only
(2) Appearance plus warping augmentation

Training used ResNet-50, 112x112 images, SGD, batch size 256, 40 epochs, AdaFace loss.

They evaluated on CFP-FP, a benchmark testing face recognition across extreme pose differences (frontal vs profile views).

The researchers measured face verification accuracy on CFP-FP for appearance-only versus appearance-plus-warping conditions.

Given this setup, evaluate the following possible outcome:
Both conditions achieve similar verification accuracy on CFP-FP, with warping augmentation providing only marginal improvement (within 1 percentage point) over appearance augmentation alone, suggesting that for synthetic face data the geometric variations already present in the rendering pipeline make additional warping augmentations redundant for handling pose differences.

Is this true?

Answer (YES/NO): NO